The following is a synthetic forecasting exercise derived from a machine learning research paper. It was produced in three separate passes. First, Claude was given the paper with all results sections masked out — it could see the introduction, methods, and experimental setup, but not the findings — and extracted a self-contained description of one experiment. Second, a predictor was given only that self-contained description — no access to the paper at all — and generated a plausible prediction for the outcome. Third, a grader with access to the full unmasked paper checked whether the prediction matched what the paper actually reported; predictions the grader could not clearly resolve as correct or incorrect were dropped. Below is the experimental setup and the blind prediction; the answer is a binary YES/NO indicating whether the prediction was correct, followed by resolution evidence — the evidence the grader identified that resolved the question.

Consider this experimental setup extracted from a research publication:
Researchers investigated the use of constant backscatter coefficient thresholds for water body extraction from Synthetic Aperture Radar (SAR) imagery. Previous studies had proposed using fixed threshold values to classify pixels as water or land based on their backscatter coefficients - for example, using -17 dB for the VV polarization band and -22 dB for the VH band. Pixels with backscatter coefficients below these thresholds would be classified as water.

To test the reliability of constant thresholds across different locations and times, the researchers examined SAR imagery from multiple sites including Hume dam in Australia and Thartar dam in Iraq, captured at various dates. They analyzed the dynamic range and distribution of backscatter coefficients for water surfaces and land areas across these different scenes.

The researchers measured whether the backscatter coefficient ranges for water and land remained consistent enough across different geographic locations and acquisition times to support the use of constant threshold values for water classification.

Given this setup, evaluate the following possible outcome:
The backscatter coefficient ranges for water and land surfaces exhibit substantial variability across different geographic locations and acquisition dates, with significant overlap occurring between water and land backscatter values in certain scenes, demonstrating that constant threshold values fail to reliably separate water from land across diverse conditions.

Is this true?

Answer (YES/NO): YES